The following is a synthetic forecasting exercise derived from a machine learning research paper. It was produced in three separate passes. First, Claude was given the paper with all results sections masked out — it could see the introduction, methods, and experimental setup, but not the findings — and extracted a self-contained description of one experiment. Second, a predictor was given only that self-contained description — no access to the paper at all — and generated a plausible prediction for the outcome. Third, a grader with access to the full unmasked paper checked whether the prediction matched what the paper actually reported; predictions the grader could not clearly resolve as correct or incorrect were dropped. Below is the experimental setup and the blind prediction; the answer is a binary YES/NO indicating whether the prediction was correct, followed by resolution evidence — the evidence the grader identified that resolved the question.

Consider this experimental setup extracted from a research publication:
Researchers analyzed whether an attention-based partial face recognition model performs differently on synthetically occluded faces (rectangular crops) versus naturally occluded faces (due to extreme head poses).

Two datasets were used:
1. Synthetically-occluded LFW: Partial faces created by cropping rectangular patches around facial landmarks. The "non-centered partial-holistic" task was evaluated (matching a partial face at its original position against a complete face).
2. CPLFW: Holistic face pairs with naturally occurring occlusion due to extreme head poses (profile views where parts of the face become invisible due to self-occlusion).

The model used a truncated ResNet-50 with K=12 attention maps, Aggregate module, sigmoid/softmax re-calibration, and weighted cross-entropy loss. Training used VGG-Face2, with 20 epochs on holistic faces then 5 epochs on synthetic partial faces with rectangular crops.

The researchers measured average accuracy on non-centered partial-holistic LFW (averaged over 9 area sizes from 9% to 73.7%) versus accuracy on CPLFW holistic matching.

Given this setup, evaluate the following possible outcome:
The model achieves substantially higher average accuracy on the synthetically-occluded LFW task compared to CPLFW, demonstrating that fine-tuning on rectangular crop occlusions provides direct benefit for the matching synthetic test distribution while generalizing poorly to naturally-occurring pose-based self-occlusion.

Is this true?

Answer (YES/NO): NO